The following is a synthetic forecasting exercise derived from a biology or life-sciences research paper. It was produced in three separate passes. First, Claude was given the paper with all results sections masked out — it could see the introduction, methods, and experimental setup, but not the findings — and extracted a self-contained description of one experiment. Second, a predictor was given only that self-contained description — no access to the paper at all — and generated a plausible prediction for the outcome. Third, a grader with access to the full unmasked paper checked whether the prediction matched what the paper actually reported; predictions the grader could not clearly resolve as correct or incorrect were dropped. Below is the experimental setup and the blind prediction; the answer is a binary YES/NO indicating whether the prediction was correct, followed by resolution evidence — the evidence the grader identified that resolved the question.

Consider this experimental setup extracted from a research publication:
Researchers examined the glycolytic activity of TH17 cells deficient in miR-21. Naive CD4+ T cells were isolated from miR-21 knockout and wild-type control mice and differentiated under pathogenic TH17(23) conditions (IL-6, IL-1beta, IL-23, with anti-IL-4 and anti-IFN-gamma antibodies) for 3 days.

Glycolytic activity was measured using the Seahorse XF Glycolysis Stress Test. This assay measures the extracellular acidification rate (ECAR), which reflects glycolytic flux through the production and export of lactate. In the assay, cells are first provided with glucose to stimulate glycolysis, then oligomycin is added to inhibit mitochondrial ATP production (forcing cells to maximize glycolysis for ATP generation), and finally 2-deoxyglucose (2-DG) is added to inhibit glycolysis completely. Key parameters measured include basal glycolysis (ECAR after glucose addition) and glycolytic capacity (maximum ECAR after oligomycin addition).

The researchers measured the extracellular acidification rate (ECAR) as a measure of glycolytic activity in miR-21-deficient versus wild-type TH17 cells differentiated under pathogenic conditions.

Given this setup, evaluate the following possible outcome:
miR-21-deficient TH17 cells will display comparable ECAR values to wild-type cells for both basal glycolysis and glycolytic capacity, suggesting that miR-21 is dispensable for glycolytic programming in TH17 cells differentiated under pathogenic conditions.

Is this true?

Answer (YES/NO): NO